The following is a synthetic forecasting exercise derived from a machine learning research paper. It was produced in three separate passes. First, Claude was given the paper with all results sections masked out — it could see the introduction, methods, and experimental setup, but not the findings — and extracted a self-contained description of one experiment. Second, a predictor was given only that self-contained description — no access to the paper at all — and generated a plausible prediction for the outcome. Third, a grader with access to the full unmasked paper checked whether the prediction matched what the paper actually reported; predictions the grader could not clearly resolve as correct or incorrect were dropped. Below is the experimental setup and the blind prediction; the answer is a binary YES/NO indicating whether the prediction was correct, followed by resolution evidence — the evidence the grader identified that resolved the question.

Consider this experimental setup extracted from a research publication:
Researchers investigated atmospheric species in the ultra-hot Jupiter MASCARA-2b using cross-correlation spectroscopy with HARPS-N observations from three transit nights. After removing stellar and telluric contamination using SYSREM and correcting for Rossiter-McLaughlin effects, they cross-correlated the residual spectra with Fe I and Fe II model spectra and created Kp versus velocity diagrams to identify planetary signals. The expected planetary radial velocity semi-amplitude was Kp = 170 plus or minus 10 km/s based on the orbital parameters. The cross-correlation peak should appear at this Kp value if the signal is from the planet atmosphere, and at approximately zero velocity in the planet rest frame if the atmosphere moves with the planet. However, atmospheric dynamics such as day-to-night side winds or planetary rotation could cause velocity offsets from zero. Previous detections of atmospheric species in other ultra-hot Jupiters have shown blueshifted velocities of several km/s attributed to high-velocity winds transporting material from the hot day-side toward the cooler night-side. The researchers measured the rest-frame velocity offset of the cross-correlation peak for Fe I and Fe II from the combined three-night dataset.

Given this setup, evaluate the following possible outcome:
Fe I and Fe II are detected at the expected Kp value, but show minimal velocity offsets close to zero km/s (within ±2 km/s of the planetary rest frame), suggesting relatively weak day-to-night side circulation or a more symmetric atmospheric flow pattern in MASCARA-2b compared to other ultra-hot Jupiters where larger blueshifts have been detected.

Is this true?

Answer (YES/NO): NO